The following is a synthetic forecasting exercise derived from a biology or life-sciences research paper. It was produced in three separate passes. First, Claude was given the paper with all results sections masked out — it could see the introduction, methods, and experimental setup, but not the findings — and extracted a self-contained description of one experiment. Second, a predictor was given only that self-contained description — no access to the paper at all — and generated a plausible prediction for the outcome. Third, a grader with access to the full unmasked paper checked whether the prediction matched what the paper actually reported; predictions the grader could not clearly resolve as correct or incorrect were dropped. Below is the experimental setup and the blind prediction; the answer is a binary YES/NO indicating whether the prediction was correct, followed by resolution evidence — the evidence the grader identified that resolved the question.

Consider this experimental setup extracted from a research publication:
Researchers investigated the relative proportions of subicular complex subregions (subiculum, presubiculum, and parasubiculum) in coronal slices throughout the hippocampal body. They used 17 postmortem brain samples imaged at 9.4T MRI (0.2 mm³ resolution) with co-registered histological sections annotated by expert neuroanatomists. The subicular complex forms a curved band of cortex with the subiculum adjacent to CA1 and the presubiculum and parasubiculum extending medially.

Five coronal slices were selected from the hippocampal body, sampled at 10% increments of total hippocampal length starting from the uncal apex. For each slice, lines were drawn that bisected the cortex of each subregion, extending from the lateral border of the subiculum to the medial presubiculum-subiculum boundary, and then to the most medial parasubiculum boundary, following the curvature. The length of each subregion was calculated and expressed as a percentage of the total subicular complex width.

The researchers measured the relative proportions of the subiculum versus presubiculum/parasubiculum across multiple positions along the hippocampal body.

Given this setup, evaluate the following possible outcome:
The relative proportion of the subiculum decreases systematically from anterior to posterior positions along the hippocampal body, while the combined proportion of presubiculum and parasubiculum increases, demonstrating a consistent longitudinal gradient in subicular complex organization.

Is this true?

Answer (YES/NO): NO